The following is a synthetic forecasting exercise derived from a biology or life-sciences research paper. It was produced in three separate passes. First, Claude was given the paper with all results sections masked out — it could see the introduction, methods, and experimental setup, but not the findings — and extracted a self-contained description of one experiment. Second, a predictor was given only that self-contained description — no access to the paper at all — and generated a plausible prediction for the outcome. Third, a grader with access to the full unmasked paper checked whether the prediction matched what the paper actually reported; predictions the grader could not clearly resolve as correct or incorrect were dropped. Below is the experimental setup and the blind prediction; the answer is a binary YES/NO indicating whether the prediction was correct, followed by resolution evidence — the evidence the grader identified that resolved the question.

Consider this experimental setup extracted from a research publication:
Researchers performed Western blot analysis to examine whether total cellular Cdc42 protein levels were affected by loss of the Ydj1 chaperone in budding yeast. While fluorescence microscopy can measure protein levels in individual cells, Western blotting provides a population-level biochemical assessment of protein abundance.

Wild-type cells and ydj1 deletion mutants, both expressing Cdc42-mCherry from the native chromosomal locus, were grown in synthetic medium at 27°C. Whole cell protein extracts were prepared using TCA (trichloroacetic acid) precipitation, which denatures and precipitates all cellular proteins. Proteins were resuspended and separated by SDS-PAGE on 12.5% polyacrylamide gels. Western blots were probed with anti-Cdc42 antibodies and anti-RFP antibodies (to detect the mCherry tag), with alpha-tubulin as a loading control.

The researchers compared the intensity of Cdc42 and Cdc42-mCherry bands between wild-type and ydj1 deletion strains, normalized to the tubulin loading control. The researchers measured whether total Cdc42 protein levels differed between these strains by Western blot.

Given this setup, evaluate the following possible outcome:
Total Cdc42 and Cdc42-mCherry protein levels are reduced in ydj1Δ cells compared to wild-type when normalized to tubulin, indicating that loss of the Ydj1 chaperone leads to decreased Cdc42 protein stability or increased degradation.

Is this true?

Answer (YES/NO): YES